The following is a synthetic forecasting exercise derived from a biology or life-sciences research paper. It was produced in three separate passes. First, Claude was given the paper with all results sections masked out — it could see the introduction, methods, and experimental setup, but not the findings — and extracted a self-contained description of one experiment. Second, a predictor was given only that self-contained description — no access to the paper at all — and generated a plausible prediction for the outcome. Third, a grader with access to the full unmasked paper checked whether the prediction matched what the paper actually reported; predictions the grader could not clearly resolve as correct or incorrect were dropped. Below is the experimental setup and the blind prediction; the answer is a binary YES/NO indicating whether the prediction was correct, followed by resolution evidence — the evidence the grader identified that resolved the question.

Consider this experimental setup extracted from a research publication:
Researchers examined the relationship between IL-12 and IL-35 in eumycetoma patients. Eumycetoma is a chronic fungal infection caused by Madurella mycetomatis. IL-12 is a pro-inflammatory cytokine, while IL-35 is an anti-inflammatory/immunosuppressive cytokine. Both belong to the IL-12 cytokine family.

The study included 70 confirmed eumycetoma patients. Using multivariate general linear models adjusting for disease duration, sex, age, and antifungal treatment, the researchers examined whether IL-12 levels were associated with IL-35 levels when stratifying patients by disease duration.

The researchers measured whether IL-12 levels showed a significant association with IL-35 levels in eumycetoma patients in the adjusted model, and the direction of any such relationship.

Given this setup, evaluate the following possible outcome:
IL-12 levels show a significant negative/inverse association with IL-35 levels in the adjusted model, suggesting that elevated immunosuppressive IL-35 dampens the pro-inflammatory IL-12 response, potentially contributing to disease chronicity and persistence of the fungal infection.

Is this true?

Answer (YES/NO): YES